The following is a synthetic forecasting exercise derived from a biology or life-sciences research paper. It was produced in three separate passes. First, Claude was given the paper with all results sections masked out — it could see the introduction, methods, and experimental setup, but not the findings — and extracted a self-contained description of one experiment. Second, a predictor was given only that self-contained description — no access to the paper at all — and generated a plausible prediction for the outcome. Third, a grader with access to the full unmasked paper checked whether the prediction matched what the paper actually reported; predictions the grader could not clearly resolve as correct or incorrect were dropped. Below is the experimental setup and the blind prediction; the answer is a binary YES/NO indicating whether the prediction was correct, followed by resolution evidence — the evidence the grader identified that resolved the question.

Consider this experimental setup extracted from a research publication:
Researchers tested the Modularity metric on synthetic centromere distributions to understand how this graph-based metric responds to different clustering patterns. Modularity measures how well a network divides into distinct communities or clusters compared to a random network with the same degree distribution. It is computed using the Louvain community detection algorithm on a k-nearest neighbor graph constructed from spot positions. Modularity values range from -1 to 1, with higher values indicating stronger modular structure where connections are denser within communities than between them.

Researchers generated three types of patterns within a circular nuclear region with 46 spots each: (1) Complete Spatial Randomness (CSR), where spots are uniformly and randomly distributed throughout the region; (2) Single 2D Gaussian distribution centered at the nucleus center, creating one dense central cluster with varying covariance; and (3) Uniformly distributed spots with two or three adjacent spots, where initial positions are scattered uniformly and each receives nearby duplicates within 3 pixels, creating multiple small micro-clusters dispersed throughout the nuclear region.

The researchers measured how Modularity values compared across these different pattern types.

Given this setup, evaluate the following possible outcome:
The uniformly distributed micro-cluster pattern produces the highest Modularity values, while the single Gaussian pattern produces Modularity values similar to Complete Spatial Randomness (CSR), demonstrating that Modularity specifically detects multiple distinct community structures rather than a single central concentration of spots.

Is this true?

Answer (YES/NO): NO